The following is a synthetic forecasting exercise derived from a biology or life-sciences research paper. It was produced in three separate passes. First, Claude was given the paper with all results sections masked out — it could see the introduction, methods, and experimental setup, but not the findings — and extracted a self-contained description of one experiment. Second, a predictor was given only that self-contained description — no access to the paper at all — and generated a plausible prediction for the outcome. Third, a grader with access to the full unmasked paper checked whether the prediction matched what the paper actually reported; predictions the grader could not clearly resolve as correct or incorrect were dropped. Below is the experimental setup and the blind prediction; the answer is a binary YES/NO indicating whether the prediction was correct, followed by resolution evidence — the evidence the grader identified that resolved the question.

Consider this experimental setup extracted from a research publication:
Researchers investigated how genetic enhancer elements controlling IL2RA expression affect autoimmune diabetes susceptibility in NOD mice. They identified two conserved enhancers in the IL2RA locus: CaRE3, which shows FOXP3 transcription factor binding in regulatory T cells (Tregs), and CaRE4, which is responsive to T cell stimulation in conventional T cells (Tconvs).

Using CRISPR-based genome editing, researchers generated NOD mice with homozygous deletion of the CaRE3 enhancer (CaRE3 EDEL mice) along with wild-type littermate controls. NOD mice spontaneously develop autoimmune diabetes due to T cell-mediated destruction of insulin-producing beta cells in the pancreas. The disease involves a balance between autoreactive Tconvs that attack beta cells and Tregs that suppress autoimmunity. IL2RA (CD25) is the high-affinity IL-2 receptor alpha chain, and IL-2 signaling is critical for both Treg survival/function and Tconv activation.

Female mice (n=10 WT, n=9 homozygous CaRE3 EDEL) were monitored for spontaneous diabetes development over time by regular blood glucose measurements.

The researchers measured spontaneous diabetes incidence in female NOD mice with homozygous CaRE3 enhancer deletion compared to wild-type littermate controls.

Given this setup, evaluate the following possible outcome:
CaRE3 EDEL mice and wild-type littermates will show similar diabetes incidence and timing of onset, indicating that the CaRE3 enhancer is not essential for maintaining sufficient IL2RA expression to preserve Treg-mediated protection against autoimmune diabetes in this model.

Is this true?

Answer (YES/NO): NO